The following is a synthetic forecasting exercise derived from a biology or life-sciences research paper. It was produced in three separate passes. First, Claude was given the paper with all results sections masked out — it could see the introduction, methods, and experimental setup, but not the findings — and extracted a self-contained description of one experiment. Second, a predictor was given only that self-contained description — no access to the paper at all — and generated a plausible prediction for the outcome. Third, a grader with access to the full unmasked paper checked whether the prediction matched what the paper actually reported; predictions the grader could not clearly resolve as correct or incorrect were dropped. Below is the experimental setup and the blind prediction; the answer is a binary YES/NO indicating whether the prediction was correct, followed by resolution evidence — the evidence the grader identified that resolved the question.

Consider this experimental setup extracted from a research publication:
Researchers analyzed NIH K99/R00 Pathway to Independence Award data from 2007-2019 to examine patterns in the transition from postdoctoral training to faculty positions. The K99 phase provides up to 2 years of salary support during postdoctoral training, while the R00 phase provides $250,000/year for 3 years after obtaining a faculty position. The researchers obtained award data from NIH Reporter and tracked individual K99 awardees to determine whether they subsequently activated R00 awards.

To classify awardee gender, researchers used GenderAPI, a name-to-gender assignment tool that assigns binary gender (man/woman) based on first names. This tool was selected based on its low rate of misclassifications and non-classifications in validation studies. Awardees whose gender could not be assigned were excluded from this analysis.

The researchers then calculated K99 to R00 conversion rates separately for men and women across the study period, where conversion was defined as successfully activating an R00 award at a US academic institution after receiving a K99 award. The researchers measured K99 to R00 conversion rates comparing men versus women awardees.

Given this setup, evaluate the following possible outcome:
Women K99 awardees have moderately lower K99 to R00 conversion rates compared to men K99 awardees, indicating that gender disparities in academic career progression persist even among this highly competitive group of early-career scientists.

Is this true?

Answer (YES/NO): NO